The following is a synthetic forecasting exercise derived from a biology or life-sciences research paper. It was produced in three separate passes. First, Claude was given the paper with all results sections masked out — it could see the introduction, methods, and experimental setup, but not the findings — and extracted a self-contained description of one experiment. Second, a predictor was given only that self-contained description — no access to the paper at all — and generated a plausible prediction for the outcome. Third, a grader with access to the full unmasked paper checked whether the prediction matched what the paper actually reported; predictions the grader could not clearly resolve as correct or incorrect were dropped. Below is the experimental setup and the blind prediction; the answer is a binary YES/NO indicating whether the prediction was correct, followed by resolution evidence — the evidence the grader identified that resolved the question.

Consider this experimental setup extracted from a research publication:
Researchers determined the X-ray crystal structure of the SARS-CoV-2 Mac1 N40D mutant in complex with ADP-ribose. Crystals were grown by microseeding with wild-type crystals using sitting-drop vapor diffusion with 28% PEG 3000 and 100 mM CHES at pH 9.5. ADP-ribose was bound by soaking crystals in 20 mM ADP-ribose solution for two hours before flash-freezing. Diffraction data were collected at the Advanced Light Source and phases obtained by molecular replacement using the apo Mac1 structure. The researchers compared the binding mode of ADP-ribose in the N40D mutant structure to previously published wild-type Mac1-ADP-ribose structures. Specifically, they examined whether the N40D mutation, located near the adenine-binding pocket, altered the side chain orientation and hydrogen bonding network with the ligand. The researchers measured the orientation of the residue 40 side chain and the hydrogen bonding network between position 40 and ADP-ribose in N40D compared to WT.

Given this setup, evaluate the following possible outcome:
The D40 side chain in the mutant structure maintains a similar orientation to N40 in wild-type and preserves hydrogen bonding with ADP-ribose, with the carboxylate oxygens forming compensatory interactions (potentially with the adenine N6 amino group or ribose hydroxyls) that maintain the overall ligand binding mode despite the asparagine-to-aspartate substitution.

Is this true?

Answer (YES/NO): NO